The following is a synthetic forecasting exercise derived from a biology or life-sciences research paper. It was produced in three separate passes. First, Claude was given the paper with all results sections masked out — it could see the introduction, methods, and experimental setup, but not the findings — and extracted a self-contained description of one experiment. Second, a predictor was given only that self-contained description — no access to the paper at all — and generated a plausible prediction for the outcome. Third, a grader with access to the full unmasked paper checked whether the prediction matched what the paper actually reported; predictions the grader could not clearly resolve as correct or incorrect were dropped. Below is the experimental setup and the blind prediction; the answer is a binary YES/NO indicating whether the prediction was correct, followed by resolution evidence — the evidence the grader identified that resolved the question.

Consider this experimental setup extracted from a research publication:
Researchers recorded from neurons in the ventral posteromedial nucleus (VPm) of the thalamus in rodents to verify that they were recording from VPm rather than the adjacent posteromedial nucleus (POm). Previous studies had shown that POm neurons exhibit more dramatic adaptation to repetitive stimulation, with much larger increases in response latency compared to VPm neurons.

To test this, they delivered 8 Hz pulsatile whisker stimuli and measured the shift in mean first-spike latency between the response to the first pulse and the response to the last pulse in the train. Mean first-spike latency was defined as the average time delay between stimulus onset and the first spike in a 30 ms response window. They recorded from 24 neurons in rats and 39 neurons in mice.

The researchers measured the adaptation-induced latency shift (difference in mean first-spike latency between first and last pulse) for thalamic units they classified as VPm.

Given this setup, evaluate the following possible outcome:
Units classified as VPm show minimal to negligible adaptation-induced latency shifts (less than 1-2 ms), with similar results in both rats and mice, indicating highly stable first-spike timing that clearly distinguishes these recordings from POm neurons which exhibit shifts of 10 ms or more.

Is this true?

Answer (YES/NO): NO